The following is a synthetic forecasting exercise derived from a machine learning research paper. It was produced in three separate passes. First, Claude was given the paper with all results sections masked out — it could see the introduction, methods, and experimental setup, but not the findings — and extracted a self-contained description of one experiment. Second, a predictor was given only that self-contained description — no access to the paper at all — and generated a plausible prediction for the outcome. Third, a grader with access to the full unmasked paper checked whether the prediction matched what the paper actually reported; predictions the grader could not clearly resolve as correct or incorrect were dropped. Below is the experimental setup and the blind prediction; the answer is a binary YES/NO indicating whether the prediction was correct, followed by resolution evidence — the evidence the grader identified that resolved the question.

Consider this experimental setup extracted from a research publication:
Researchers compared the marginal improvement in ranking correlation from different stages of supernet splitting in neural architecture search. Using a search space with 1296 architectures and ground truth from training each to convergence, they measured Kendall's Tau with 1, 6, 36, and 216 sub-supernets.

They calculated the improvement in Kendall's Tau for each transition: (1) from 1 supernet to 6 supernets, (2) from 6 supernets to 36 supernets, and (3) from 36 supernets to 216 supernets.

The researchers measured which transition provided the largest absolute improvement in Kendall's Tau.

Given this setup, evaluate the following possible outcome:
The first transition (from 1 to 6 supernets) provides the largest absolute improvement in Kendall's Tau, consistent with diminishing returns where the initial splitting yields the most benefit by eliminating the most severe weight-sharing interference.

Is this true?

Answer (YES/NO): NO